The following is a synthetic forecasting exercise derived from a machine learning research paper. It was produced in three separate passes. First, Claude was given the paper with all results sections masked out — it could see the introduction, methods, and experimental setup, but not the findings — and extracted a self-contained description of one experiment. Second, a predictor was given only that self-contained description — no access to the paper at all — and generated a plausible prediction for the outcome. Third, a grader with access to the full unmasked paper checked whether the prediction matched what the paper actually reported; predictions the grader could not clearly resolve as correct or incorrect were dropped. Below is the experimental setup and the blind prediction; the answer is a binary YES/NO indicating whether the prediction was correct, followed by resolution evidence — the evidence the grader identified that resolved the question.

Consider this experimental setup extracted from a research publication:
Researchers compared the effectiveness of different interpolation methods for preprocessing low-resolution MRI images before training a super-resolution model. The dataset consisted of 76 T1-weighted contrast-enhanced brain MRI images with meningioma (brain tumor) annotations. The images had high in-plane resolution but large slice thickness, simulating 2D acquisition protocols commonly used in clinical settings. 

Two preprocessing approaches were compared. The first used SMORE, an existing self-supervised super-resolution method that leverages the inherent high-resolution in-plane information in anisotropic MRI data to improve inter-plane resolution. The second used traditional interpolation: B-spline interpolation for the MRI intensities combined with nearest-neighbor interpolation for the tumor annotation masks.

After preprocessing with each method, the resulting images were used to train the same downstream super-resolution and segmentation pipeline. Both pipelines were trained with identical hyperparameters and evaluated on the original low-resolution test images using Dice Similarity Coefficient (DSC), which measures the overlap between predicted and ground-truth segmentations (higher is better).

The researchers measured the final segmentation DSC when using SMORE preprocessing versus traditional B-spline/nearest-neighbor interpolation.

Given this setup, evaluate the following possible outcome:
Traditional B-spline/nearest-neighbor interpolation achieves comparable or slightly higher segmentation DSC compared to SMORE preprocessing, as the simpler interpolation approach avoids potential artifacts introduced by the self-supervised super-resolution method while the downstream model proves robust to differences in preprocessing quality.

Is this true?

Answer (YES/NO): NO